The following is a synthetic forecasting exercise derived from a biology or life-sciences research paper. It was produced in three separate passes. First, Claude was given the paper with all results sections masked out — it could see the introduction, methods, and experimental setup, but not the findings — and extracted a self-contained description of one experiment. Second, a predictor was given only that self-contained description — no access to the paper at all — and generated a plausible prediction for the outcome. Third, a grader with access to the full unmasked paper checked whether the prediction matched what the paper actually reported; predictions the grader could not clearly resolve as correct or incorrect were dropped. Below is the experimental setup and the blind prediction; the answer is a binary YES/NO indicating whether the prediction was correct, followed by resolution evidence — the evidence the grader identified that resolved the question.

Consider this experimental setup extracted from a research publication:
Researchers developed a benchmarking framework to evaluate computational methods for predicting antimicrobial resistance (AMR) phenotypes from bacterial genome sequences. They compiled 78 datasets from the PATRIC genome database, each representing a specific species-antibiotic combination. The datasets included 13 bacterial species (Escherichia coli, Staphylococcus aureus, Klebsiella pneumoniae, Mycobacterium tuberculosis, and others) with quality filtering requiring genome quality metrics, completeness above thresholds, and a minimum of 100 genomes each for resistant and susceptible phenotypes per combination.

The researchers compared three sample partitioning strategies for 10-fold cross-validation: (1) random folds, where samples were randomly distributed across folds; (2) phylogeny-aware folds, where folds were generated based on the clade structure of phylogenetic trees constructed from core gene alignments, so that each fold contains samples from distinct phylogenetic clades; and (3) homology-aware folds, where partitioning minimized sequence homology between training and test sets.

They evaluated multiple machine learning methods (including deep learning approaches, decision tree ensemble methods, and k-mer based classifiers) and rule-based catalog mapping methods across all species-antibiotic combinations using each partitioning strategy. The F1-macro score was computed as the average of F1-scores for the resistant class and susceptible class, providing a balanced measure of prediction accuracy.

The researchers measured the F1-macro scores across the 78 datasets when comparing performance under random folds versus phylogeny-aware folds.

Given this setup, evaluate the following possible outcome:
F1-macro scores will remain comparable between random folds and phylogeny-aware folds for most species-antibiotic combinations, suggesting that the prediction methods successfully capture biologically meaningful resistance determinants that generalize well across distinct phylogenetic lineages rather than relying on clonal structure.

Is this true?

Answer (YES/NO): NO